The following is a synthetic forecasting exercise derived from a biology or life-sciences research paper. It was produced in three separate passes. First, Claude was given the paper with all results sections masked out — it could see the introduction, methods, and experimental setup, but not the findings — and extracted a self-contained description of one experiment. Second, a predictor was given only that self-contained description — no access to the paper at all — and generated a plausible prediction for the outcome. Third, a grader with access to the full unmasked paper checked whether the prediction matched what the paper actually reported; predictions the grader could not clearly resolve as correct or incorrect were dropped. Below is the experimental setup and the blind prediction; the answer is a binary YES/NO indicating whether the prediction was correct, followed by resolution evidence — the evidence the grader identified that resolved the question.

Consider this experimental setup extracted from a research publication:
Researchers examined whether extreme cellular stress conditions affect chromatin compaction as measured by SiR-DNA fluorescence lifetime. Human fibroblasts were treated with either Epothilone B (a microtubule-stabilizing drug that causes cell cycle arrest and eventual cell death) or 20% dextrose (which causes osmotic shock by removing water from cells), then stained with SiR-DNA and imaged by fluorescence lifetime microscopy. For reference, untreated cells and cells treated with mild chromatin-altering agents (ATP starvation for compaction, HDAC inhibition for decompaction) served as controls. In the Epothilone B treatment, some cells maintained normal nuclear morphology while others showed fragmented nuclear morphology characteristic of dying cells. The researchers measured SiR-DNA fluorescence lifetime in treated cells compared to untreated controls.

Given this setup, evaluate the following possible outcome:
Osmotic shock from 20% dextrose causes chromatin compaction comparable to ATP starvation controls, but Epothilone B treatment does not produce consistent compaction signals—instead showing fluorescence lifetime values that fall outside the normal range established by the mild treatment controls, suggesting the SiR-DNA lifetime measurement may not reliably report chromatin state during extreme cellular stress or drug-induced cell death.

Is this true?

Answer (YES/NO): NO